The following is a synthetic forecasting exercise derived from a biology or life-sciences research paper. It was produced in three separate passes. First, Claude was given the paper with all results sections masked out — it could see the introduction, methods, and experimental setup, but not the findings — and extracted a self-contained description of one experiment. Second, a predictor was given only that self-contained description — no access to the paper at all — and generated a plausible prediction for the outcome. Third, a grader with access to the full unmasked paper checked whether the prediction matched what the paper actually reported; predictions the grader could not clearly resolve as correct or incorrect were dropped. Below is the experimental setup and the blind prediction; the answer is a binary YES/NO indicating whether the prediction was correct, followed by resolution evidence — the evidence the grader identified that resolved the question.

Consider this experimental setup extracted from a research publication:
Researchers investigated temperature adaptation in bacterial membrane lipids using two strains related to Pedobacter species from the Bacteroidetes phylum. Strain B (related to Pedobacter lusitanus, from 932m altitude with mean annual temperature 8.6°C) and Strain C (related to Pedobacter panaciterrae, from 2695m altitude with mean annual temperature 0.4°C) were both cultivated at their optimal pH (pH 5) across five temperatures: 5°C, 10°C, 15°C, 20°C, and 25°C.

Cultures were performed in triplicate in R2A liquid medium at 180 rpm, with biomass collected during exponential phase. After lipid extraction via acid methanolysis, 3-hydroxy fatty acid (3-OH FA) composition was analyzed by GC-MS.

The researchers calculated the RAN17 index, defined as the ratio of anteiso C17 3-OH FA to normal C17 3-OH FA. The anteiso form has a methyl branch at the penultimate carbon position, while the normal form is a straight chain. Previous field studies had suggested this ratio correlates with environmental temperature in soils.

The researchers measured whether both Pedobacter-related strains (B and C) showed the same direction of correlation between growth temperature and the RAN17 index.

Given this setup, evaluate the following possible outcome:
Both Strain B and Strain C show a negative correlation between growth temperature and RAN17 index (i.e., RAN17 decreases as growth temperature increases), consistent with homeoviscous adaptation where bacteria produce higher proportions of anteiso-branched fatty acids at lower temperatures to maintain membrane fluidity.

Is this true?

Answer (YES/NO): YES